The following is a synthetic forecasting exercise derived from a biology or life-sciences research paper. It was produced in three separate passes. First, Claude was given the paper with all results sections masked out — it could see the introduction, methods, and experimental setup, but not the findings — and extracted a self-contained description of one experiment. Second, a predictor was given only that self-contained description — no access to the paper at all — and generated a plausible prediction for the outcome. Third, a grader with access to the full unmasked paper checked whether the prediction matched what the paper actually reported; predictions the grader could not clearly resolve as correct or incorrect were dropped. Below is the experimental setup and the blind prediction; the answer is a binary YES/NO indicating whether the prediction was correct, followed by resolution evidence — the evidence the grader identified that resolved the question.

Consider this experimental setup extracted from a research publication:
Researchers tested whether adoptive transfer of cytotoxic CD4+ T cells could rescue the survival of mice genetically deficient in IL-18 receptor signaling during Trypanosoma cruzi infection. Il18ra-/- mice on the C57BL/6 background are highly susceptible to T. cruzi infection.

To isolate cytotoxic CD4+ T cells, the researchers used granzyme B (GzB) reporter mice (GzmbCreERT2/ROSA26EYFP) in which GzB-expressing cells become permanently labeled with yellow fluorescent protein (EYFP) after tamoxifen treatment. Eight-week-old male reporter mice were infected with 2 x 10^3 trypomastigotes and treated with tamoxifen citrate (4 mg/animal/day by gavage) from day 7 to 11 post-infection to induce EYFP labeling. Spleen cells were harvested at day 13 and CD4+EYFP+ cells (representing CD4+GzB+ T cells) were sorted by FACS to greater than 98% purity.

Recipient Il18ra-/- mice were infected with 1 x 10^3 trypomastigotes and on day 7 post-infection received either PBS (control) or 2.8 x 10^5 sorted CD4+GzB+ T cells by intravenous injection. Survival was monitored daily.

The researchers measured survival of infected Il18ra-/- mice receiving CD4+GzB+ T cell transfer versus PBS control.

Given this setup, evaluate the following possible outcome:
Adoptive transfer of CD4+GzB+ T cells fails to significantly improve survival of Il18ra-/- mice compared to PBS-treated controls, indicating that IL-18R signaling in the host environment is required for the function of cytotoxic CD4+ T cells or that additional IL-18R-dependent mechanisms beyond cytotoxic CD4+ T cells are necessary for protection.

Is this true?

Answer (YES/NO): NO